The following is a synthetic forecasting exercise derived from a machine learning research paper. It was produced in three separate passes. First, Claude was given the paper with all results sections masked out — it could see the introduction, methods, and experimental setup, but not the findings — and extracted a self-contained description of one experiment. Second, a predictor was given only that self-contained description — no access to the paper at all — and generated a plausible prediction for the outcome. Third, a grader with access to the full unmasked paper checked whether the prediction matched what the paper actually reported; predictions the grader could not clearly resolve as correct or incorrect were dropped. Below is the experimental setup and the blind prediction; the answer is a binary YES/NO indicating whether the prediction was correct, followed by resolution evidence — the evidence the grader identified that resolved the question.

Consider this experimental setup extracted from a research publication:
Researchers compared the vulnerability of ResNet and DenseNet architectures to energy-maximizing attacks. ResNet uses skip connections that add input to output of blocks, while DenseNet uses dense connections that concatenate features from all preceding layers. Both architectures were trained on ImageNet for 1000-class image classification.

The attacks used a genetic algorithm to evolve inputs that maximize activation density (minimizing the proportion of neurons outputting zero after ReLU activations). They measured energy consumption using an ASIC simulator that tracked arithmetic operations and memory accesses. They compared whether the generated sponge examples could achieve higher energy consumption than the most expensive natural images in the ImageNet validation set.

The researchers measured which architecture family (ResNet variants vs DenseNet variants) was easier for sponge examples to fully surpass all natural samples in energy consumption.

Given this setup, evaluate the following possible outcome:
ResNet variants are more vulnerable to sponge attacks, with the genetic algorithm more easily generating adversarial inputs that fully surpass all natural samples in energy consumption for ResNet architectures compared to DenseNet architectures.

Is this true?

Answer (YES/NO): NO